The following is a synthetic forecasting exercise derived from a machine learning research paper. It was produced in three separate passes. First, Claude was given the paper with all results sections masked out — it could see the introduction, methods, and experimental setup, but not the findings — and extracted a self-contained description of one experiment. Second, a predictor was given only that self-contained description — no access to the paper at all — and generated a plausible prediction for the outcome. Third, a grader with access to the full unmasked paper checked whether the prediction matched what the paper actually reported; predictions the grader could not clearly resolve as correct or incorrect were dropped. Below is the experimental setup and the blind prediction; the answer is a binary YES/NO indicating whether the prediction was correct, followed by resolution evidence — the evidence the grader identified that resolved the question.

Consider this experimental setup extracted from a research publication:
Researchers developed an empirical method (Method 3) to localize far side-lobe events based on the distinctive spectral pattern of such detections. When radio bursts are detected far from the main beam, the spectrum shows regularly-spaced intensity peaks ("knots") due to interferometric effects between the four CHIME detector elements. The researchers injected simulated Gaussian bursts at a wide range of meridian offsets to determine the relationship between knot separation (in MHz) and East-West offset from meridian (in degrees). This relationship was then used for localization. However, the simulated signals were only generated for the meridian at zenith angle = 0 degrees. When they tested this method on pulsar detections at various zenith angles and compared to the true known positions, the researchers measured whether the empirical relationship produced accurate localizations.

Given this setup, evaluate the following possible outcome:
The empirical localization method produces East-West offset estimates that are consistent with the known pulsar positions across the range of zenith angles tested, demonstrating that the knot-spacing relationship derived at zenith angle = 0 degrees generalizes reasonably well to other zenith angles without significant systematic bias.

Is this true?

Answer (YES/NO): NO